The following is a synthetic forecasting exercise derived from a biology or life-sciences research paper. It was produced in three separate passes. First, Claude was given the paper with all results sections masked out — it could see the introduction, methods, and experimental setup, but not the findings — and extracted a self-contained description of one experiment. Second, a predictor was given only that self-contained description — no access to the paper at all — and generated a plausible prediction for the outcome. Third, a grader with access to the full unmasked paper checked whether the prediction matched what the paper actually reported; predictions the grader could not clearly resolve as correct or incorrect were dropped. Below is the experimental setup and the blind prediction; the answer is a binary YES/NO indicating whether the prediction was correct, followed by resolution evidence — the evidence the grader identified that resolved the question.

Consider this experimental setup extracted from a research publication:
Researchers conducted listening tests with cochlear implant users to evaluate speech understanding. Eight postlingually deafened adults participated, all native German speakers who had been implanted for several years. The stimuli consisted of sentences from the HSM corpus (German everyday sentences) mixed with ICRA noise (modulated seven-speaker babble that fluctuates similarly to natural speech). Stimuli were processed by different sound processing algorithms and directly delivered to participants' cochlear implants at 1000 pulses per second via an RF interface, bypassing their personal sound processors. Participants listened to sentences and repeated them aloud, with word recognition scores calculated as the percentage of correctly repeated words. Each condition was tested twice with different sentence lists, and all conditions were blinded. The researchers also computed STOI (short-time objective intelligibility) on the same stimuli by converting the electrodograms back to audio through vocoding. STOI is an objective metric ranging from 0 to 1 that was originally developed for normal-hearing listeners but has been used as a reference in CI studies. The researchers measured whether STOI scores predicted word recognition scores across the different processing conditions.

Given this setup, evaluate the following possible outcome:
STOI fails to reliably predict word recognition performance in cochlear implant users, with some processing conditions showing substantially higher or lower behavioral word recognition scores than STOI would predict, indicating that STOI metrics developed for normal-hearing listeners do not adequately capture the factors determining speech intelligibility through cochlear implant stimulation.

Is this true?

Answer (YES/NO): NO